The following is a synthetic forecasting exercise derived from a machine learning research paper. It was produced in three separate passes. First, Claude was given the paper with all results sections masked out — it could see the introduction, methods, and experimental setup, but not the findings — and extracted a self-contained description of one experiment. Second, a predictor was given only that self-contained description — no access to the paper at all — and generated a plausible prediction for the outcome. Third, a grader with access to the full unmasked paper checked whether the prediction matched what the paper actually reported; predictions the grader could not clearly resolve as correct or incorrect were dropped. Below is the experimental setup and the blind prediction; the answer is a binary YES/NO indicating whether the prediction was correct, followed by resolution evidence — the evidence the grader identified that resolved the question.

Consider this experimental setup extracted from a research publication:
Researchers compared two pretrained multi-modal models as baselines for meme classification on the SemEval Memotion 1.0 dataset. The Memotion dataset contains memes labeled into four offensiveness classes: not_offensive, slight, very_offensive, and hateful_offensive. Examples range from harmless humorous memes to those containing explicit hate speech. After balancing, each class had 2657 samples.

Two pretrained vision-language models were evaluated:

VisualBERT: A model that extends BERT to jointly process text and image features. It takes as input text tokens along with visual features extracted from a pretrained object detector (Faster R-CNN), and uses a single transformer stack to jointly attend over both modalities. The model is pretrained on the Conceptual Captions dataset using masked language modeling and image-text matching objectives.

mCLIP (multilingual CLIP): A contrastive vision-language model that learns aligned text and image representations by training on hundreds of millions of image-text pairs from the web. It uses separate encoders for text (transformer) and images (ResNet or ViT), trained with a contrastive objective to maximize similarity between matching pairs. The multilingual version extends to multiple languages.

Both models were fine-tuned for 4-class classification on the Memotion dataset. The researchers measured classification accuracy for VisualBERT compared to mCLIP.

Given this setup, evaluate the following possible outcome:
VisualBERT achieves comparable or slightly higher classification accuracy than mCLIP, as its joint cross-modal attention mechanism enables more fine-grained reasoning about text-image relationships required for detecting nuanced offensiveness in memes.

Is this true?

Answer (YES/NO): NO